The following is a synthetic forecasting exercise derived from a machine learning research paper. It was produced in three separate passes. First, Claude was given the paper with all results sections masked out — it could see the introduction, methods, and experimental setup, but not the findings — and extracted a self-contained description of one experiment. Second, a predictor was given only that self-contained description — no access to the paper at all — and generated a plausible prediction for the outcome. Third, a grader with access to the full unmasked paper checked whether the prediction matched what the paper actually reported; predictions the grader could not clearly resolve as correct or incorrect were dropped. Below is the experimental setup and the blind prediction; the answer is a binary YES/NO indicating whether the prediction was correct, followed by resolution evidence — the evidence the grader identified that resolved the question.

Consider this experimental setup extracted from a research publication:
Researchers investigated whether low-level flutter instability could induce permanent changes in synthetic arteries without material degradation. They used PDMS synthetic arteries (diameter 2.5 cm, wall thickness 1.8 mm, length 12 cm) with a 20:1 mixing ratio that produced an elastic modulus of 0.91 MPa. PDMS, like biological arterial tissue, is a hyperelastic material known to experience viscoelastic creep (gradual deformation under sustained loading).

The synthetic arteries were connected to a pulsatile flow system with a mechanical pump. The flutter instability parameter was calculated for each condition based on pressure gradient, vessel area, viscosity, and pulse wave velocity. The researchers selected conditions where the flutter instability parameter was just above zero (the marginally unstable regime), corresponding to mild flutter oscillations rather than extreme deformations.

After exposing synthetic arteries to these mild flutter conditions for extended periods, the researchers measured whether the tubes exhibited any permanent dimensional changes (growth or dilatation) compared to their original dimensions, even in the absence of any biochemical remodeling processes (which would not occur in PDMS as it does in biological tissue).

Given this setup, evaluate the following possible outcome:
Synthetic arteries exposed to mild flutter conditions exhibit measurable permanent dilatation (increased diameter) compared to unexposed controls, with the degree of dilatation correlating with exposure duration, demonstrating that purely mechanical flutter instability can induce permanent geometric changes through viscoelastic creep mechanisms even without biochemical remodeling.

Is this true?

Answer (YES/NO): NO